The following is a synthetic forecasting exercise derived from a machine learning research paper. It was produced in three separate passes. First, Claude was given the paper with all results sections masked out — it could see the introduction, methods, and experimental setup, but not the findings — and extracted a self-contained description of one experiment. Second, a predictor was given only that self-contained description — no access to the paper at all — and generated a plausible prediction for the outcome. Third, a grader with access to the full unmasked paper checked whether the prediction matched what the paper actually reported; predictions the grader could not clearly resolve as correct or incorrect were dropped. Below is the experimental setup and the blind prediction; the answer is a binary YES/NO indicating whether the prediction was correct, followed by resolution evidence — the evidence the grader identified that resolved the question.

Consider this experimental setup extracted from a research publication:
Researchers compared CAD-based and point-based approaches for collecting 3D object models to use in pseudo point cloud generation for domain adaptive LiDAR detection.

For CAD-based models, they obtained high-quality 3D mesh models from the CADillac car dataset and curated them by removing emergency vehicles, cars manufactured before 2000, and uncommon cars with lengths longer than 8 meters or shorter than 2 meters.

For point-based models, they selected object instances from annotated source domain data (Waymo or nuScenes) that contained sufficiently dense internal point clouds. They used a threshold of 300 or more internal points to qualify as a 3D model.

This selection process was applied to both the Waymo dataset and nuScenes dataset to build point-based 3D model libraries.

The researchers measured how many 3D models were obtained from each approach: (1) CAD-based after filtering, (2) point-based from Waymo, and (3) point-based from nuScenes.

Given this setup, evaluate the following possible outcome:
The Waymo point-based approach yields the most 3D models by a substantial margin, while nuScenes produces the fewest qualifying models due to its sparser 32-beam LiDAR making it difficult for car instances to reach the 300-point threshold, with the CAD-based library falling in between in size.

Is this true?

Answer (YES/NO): NO